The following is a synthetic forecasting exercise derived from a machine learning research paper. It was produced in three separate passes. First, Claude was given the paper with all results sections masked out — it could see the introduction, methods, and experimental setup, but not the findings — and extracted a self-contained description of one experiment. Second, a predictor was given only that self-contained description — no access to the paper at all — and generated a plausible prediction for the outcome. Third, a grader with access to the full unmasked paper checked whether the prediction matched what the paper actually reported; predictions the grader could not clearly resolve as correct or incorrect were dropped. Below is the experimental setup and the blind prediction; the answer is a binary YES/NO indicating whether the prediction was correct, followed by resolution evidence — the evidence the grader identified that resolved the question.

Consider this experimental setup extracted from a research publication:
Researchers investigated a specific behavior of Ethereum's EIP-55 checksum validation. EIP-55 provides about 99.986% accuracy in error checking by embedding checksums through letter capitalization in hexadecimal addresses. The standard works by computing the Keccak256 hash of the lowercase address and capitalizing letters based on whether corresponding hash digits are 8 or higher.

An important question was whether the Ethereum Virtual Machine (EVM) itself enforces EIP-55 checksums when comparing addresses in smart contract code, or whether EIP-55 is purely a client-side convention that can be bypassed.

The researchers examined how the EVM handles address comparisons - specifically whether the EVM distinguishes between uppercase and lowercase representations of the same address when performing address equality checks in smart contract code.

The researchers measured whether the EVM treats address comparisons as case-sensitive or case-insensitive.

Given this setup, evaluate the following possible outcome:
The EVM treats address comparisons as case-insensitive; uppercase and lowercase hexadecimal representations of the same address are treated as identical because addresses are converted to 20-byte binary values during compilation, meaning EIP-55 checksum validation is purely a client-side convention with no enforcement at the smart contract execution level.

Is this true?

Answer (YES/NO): YES